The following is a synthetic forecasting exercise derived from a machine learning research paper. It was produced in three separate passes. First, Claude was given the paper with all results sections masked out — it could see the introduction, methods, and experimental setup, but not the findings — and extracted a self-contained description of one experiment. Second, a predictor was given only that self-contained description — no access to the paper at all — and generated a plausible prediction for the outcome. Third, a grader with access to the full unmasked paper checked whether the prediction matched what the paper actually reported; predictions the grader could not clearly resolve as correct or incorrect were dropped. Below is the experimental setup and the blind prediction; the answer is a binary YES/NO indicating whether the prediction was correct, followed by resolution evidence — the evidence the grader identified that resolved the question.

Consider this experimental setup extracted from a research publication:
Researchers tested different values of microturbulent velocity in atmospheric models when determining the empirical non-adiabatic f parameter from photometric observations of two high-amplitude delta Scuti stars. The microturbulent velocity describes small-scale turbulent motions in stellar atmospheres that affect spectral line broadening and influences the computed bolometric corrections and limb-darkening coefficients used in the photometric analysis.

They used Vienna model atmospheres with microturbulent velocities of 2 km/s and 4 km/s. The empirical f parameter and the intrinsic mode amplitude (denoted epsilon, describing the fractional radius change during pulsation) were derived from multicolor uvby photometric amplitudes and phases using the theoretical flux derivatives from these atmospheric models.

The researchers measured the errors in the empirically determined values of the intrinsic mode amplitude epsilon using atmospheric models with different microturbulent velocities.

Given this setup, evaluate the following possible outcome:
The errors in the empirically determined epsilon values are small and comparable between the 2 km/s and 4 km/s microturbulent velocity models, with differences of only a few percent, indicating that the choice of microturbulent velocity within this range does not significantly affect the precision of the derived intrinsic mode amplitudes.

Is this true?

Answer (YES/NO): NO